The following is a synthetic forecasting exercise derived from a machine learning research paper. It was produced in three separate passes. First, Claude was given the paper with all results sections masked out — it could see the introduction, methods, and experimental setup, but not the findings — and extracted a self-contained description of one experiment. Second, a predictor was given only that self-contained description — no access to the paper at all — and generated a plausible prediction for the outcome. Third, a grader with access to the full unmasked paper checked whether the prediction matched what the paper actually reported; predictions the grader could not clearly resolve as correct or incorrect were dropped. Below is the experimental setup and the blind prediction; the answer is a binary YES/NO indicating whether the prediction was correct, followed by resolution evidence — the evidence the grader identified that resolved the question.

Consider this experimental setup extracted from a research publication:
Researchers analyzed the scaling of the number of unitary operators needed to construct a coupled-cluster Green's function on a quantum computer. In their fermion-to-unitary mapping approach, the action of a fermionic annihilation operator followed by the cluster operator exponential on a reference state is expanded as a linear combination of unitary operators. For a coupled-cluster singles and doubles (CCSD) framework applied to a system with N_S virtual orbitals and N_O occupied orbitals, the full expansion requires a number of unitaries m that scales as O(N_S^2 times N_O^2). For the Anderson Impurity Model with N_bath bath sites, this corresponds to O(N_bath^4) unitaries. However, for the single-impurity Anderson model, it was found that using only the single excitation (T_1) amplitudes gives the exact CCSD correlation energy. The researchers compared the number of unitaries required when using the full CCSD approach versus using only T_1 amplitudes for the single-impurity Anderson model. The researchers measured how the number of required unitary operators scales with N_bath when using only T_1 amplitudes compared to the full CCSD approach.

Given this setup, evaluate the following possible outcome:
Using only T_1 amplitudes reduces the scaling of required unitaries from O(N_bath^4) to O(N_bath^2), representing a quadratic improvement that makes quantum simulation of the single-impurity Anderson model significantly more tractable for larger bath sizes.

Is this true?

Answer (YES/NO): NO